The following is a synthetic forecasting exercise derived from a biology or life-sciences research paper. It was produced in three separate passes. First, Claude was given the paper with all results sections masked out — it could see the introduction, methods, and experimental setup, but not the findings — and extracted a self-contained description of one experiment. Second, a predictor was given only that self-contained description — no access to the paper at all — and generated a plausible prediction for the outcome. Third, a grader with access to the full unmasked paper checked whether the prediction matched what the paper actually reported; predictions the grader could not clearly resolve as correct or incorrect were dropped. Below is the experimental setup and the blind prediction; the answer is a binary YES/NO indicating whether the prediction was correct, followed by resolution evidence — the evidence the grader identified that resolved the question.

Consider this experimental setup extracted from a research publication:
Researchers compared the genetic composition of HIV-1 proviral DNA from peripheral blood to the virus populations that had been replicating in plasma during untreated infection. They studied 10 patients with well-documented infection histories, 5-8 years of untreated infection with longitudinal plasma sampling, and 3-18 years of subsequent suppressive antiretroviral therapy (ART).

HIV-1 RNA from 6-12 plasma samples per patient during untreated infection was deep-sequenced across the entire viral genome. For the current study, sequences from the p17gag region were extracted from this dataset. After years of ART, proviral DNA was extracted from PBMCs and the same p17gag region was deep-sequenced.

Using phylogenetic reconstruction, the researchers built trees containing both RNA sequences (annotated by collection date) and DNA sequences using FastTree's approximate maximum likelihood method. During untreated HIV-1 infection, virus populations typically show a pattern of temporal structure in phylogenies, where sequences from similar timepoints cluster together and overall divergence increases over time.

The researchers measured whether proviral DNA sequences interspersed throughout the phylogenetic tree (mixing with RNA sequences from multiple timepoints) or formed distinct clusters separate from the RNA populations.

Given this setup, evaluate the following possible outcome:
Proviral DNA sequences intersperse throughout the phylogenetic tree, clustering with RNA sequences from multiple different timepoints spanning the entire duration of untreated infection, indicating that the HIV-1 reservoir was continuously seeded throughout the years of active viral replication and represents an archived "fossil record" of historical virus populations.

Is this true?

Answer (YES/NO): NO